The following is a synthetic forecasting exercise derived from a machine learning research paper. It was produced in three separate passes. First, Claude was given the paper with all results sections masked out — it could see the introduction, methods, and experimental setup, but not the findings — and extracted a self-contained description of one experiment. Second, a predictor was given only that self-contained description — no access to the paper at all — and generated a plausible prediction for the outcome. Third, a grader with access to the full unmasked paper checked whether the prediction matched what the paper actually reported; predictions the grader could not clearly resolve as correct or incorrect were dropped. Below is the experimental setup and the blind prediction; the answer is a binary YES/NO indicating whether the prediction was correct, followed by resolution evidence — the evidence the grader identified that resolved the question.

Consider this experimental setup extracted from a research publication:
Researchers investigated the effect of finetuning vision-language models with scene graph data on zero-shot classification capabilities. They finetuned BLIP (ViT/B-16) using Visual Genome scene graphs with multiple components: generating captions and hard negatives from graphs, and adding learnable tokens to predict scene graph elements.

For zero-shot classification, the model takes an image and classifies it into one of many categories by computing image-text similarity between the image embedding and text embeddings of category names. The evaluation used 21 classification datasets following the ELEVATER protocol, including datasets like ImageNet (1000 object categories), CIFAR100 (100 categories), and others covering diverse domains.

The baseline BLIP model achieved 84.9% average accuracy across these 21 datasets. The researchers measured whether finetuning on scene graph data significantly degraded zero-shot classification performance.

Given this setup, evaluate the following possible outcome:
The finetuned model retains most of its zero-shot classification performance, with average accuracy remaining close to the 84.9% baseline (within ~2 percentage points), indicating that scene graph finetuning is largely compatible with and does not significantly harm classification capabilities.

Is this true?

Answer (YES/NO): YES